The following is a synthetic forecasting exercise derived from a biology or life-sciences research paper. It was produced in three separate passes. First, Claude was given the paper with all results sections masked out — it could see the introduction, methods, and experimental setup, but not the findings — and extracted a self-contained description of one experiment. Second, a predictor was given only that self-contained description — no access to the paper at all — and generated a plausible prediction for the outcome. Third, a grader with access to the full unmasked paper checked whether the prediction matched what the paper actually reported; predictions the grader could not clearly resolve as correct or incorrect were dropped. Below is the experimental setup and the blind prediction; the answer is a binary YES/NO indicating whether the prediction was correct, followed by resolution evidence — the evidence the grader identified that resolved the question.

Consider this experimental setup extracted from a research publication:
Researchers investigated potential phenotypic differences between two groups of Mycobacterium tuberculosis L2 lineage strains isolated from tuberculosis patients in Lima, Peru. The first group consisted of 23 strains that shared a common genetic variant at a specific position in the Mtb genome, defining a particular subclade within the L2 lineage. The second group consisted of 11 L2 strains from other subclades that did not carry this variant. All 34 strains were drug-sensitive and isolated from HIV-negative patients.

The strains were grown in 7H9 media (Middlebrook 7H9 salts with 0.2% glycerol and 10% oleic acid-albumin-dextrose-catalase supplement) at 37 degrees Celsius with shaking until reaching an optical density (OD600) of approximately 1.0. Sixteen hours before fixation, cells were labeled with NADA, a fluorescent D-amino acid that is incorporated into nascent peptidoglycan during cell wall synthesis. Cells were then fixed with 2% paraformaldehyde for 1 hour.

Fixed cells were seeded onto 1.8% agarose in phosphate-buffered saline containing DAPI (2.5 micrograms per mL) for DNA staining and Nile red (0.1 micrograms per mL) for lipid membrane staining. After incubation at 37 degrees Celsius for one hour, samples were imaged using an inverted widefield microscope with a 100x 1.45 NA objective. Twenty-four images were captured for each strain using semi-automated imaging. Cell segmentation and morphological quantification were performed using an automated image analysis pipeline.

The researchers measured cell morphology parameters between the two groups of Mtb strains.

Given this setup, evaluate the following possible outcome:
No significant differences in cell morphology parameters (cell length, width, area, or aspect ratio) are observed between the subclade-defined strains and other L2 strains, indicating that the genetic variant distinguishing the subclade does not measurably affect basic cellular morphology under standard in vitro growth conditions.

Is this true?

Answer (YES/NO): YES